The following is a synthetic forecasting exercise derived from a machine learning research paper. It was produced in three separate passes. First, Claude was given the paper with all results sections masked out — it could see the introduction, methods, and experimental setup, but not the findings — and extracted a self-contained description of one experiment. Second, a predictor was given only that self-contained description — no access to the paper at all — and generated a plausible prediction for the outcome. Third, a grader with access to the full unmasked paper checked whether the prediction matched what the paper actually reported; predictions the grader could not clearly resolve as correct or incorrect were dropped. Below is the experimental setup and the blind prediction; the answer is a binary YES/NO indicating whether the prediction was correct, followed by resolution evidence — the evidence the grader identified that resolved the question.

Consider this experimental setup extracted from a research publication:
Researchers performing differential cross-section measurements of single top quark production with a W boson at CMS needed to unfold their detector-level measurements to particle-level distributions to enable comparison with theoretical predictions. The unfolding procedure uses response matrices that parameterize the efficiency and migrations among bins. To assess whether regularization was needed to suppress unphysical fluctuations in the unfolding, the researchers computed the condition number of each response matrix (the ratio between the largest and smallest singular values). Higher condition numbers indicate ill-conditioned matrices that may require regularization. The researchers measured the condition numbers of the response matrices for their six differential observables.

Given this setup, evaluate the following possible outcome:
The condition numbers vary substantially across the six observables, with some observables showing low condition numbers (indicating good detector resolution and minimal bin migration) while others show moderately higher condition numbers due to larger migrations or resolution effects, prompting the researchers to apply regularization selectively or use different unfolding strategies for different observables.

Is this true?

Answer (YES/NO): NO